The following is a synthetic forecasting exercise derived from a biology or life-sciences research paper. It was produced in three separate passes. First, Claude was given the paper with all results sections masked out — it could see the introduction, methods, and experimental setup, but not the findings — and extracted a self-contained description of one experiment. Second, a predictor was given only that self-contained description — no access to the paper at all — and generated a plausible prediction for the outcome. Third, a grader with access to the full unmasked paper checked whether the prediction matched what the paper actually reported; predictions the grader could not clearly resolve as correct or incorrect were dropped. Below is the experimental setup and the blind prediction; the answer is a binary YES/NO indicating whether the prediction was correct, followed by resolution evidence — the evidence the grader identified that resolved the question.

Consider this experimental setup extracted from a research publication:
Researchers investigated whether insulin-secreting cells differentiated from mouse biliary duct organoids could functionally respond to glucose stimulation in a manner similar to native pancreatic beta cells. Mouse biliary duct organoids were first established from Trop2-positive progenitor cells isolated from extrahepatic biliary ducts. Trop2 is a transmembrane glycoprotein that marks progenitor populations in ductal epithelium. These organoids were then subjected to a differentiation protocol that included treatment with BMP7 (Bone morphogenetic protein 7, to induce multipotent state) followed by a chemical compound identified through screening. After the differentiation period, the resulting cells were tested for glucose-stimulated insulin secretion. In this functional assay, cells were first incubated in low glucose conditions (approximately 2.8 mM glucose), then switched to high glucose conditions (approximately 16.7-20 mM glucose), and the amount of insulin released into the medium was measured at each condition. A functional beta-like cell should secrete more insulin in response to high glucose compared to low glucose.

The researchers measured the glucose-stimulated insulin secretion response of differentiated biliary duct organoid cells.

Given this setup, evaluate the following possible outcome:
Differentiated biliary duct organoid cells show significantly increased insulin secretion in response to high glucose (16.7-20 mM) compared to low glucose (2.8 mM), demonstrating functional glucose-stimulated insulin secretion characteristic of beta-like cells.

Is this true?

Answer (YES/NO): YES